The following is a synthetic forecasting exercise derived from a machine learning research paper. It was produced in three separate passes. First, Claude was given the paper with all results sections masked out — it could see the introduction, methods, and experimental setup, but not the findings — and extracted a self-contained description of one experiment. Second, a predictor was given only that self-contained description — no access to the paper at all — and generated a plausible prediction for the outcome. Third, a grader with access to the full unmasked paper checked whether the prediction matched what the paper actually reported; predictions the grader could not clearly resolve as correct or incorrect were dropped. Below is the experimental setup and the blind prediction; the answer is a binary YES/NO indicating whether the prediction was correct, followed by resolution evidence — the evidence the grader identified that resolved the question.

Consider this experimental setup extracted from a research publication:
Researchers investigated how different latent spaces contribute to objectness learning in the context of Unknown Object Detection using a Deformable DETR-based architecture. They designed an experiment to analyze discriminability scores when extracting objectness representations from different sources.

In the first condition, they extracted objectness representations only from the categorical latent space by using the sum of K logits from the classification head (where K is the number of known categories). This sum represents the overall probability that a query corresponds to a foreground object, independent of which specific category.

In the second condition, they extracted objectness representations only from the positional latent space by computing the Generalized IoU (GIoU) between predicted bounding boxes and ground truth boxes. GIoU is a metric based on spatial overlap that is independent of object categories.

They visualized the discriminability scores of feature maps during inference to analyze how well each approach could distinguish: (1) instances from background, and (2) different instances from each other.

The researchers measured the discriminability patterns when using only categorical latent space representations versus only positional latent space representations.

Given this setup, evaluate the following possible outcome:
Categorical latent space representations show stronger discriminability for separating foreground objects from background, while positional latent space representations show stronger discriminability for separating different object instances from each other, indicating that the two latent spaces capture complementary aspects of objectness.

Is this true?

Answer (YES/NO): YES